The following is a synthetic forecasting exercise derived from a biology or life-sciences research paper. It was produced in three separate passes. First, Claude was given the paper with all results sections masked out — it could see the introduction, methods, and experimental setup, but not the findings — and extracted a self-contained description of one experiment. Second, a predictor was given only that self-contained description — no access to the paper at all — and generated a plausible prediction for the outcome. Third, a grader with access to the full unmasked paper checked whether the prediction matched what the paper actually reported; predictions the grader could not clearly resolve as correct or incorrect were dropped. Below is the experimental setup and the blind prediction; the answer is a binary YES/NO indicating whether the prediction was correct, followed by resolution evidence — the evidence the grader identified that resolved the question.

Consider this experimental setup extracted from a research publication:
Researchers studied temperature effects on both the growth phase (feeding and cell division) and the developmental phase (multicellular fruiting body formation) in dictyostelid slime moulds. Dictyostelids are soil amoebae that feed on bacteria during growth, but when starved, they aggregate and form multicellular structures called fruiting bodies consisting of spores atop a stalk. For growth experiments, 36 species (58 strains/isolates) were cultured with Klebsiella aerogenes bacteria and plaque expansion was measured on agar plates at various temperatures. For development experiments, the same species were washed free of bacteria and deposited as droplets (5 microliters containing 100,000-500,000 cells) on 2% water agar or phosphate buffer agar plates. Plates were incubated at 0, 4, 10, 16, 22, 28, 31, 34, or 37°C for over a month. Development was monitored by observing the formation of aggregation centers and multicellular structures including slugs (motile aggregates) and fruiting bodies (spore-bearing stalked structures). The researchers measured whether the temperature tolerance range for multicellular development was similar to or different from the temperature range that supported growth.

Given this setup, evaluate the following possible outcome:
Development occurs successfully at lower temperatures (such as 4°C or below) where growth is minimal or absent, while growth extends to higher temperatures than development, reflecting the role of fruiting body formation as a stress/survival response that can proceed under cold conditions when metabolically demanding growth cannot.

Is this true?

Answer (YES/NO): NO